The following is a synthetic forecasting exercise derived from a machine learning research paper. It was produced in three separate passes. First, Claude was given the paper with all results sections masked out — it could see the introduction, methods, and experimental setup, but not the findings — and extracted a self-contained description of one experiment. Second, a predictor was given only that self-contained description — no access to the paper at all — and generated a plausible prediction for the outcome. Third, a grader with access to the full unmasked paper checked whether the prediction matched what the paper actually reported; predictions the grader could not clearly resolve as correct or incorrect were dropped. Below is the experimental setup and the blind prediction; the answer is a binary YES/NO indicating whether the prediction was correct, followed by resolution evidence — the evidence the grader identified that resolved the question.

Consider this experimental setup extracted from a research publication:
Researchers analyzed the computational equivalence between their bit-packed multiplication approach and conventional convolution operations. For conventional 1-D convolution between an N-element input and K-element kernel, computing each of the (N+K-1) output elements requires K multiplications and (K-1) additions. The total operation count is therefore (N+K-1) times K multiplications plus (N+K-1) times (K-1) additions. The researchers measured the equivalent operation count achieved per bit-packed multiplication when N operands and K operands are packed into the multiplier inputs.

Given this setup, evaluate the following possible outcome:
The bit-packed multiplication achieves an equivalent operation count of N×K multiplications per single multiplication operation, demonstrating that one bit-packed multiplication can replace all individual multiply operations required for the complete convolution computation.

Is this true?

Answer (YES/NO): NO